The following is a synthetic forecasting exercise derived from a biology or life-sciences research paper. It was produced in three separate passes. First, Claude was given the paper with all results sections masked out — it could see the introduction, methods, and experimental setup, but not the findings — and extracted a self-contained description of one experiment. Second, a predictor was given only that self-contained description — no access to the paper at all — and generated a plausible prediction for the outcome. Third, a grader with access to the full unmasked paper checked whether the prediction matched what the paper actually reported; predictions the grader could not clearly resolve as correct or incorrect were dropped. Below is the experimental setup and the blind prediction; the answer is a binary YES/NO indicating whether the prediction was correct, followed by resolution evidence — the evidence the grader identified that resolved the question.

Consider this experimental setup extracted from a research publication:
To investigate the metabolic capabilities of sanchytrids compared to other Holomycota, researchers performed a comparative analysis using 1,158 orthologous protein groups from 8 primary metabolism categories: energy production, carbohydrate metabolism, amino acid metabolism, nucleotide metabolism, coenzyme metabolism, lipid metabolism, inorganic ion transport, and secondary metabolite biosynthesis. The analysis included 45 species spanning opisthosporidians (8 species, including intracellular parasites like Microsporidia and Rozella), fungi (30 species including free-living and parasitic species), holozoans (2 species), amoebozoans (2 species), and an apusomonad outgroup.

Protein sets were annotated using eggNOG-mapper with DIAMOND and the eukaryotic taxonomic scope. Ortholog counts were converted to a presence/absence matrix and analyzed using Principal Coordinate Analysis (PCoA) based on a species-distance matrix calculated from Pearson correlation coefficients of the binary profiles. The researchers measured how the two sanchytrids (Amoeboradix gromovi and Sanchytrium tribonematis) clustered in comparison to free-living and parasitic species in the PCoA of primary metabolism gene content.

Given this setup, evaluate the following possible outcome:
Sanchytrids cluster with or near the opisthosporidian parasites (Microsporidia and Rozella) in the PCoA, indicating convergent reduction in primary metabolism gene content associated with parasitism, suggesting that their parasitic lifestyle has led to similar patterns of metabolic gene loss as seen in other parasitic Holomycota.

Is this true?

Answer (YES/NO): YES